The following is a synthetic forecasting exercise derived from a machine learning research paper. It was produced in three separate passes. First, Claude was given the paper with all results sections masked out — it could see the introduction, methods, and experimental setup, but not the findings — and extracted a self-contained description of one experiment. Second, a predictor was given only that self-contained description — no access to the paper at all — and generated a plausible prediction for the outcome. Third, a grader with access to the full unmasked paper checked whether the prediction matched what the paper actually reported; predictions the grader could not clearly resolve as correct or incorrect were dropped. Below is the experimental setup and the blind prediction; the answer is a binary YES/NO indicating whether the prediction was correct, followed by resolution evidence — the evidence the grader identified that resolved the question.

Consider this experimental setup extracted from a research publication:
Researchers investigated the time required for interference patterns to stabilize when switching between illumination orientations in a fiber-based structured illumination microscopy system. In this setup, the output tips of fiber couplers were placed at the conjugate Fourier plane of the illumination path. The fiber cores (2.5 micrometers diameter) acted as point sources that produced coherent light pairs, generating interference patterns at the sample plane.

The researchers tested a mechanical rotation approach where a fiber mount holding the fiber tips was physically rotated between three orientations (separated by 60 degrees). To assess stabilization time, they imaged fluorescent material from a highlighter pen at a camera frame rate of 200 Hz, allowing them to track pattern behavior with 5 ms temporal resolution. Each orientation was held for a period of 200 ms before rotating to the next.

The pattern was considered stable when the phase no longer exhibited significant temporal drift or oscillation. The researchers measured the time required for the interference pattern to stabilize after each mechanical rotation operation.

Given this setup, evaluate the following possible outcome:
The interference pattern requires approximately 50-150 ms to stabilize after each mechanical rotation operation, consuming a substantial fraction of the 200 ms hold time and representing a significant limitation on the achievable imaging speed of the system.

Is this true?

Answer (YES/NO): NO